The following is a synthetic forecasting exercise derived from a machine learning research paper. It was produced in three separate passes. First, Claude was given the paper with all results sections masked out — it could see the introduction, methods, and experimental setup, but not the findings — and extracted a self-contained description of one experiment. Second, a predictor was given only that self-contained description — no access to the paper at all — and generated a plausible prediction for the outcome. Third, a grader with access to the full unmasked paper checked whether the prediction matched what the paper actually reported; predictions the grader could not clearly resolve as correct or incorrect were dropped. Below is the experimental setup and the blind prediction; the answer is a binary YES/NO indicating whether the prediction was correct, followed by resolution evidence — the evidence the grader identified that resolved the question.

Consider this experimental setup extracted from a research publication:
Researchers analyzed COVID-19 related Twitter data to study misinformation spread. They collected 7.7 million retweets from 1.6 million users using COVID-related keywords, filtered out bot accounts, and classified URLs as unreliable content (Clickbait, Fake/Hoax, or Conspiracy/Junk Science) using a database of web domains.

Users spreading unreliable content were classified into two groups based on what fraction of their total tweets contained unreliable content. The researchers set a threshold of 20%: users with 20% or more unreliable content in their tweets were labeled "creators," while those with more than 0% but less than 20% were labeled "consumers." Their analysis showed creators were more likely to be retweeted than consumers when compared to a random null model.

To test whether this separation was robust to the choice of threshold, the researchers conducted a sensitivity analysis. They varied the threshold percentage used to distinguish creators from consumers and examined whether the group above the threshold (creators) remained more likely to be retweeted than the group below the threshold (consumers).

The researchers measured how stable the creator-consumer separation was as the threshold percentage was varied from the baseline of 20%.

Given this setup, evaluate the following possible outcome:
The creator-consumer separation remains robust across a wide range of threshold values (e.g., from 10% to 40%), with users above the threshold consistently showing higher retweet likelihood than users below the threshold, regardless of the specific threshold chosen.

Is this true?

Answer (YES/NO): YES